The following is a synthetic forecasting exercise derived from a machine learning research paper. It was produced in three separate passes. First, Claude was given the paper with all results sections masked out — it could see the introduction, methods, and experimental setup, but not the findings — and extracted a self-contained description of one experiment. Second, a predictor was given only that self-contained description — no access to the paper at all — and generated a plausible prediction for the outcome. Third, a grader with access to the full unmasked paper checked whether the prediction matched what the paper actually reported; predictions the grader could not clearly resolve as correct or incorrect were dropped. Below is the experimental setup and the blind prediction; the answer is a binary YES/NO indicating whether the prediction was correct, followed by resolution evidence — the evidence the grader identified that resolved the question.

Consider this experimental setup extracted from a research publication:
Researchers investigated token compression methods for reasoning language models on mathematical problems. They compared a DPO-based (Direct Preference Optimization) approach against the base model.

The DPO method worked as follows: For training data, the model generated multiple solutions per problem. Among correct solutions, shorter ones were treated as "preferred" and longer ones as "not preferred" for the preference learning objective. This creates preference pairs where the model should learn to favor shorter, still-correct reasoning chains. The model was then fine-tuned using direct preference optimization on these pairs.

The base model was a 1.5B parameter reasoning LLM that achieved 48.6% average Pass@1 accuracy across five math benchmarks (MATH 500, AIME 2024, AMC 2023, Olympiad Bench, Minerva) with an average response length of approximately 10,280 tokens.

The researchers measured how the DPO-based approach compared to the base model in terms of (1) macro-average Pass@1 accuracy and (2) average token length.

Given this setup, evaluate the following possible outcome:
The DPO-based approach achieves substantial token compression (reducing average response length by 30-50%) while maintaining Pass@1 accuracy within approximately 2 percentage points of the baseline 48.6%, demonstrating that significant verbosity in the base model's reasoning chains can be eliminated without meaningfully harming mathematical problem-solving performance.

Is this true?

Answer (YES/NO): NO